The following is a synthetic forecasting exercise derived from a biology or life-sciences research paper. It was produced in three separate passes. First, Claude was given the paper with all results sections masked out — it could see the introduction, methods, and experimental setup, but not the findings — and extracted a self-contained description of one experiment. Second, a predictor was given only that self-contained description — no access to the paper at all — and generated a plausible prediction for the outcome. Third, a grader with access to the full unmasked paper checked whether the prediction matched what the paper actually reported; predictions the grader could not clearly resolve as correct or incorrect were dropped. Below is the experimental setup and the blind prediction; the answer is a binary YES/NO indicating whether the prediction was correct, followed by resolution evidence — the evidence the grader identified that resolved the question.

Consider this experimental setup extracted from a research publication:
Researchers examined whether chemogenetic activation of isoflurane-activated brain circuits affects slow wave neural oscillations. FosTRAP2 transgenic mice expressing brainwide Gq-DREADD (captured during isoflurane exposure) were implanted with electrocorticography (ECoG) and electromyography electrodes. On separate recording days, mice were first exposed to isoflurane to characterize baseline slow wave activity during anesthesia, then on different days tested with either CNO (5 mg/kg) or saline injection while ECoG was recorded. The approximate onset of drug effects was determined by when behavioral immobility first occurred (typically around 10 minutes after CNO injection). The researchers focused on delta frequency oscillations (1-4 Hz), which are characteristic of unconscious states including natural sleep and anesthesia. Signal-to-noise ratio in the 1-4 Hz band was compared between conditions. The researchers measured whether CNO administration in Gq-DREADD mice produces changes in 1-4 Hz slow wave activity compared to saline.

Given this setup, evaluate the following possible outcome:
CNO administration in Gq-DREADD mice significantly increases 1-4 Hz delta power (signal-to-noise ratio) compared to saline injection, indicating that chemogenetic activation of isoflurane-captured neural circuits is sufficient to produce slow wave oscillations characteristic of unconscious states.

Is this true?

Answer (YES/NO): YES